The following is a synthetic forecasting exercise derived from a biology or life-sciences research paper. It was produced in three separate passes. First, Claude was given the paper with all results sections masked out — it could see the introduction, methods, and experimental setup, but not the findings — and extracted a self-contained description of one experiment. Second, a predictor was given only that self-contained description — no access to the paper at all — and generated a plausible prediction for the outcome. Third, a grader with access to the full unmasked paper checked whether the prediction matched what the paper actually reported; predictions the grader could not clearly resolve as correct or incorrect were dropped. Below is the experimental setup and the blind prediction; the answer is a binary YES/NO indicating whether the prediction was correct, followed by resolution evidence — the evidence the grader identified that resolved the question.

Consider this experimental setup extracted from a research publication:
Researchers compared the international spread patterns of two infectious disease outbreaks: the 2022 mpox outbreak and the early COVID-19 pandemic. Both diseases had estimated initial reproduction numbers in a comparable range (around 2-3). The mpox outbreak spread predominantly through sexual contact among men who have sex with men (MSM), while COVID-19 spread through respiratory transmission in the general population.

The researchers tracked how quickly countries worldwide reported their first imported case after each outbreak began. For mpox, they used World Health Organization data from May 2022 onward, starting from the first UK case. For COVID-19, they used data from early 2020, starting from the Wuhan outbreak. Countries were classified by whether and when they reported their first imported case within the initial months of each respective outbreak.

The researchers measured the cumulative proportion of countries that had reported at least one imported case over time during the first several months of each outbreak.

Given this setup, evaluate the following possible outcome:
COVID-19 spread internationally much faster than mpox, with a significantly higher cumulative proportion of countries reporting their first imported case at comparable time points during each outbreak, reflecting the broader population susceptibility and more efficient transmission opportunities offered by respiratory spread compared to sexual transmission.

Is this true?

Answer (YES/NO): NO